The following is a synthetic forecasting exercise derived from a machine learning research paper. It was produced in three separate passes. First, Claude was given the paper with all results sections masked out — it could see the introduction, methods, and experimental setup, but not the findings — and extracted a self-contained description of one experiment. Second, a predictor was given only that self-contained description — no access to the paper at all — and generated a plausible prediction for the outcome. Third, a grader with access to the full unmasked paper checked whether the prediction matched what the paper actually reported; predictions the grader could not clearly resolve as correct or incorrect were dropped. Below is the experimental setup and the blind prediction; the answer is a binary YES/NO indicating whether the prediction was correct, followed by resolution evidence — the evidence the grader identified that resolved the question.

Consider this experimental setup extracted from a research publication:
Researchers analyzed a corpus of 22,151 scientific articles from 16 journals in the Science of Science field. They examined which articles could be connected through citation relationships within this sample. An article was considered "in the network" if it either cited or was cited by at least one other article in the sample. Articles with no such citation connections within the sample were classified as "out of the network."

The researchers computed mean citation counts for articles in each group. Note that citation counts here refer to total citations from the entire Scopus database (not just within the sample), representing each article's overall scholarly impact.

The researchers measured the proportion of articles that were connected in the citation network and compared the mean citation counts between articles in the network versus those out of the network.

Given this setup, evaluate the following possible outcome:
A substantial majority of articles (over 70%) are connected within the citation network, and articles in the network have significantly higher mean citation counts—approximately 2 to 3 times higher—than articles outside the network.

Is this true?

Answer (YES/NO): NO